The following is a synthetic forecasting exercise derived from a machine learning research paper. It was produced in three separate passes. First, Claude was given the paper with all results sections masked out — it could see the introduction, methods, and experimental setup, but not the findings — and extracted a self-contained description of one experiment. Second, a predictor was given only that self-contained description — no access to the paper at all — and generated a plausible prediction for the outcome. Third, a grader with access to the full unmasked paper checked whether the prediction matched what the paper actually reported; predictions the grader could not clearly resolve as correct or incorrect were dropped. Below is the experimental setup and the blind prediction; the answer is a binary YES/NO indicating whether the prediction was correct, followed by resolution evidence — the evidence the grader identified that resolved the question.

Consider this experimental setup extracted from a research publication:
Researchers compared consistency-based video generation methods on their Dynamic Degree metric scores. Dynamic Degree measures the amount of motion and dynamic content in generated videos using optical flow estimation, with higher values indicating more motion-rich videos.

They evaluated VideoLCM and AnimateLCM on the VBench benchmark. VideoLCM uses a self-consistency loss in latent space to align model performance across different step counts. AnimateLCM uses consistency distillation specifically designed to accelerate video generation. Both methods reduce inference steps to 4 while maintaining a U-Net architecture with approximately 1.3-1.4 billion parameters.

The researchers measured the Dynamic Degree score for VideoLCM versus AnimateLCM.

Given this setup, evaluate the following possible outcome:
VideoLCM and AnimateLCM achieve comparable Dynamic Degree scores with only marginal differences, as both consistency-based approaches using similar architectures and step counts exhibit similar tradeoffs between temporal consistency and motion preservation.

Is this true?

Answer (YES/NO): NO